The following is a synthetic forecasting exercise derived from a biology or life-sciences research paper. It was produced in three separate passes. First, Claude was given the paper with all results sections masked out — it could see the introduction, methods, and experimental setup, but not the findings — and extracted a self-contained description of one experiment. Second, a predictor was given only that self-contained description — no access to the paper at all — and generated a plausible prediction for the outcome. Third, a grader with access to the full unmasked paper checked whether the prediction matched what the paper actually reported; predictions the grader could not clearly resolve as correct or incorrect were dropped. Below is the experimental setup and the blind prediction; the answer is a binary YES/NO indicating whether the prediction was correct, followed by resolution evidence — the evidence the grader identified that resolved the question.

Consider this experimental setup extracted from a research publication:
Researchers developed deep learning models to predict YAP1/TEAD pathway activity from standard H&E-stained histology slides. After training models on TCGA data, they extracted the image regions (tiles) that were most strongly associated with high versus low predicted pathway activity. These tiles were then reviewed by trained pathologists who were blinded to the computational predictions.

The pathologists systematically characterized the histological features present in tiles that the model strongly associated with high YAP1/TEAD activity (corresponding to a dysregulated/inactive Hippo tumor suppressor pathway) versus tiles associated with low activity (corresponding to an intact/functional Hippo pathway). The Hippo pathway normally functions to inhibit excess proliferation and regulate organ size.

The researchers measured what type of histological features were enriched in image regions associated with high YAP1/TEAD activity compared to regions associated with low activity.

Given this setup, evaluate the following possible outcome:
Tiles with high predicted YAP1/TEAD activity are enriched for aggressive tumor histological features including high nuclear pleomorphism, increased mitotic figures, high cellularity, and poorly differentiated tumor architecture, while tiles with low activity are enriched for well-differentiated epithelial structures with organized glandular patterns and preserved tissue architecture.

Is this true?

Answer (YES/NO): NO